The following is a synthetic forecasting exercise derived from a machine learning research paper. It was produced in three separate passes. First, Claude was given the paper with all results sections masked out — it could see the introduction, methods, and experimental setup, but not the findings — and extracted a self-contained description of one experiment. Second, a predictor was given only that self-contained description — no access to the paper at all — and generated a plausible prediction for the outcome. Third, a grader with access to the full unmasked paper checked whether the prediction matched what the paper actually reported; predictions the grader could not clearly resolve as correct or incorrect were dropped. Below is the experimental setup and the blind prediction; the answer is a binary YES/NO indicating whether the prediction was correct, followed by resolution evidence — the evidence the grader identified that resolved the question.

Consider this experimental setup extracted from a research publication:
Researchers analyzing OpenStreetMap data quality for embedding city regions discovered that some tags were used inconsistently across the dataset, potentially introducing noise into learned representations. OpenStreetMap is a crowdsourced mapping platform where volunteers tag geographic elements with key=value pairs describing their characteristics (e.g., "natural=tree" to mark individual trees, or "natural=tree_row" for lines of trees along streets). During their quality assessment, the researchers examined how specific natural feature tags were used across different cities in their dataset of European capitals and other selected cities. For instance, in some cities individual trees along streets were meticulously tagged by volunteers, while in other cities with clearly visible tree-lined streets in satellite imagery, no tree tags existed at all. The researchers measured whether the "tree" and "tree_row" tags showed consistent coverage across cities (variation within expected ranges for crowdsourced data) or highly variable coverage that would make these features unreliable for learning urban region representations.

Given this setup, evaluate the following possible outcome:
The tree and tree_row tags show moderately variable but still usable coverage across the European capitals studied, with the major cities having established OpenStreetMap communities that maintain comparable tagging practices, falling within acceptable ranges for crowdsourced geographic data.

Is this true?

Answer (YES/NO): NO